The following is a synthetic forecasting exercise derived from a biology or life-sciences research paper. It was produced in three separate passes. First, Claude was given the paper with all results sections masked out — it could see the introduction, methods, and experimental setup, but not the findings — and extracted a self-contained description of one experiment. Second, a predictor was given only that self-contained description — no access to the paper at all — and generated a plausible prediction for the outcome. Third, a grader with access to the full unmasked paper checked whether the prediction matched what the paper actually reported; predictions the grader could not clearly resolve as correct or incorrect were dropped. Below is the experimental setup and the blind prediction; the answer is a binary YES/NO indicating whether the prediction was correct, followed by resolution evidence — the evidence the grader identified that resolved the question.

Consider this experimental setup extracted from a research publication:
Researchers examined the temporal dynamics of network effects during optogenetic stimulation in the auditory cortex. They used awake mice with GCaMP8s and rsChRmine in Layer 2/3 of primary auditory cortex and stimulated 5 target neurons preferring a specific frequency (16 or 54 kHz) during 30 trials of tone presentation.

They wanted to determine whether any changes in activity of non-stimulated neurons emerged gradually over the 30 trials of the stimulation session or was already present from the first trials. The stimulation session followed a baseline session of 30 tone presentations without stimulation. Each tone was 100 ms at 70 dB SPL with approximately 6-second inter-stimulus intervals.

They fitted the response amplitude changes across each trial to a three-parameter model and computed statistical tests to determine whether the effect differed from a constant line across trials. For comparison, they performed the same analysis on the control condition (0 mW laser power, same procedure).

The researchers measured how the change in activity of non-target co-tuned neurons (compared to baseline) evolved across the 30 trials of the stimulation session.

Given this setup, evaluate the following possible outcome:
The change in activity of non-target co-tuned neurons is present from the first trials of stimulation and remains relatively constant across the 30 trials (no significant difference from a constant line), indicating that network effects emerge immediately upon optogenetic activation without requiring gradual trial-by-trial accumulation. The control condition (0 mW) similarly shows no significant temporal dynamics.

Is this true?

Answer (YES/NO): YES